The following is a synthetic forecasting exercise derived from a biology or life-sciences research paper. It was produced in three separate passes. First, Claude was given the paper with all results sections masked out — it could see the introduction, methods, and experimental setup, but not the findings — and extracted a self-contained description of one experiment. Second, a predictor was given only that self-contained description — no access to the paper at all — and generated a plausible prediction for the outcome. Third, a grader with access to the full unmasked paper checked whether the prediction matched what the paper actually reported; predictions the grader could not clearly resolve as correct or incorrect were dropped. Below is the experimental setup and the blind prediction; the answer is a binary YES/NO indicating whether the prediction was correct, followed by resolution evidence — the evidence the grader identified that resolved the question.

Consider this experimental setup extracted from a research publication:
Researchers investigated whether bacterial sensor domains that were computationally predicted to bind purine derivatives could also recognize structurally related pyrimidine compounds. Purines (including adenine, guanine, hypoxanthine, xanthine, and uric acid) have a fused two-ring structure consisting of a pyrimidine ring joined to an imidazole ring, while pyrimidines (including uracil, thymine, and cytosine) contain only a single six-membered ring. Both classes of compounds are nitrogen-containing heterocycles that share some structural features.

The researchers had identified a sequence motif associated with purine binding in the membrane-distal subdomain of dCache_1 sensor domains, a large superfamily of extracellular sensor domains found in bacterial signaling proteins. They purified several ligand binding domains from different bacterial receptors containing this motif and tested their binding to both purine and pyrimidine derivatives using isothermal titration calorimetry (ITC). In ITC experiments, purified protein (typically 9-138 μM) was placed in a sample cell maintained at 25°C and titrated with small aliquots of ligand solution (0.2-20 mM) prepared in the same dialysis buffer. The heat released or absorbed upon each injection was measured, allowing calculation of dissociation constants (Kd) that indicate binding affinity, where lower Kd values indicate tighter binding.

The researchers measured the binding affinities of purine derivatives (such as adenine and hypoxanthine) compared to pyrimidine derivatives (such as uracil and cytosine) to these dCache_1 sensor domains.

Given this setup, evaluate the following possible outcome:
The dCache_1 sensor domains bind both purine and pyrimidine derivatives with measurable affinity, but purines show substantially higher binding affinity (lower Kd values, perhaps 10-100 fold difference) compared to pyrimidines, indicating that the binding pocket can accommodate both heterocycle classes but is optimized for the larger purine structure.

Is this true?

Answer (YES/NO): YES